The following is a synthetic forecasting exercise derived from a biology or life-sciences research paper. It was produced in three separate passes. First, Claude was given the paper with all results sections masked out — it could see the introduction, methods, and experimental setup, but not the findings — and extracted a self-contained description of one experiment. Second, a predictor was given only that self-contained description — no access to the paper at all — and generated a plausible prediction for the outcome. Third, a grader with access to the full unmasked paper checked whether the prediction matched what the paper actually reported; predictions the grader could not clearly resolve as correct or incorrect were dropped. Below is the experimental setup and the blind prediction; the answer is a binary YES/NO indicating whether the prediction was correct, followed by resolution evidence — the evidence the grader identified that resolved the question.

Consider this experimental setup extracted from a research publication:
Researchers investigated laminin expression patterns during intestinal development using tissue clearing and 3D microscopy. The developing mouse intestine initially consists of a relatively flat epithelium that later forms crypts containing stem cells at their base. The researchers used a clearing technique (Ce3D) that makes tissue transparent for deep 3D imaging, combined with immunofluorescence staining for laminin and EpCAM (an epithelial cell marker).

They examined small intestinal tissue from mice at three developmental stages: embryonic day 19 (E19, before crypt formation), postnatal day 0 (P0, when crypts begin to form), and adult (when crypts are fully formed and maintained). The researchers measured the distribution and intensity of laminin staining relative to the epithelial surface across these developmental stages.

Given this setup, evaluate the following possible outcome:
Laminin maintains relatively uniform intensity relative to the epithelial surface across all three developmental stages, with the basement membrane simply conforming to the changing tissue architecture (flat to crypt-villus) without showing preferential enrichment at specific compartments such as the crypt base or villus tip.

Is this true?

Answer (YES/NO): NO